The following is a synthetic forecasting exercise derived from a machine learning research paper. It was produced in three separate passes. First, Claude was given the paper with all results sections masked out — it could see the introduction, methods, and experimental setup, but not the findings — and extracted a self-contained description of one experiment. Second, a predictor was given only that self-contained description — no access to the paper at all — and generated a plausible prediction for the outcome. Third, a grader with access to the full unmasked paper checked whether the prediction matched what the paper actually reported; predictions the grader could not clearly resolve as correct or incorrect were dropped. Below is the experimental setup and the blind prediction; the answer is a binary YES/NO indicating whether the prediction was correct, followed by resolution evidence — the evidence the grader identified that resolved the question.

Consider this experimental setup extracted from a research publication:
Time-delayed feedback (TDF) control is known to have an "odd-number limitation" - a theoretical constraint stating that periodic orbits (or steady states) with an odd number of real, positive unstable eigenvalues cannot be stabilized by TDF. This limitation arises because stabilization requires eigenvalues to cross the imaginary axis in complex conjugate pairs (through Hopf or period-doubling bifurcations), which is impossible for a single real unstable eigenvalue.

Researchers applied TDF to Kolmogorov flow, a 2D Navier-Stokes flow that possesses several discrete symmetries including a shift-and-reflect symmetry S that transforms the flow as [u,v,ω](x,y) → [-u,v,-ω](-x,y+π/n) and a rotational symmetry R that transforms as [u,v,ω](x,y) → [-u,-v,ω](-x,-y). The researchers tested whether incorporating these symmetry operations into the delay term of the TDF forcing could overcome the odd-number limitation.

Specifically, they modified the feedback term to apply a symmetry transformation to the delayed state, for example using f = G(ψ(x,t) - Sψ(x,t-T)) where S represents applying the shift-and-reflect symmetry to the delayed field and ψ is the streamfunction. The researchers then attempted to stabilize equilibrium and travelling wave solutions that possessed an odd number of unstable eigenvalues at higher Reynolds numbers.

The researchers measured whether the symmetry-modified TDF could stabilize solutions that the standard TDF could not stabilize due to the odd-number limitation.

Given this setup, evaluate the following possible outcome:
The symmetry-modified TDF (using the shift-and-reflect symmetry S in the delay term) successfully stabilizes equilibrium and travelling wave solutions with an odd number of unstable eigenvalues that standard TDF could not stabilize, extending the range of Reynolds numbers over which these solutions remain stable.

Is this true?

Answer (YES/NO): YES